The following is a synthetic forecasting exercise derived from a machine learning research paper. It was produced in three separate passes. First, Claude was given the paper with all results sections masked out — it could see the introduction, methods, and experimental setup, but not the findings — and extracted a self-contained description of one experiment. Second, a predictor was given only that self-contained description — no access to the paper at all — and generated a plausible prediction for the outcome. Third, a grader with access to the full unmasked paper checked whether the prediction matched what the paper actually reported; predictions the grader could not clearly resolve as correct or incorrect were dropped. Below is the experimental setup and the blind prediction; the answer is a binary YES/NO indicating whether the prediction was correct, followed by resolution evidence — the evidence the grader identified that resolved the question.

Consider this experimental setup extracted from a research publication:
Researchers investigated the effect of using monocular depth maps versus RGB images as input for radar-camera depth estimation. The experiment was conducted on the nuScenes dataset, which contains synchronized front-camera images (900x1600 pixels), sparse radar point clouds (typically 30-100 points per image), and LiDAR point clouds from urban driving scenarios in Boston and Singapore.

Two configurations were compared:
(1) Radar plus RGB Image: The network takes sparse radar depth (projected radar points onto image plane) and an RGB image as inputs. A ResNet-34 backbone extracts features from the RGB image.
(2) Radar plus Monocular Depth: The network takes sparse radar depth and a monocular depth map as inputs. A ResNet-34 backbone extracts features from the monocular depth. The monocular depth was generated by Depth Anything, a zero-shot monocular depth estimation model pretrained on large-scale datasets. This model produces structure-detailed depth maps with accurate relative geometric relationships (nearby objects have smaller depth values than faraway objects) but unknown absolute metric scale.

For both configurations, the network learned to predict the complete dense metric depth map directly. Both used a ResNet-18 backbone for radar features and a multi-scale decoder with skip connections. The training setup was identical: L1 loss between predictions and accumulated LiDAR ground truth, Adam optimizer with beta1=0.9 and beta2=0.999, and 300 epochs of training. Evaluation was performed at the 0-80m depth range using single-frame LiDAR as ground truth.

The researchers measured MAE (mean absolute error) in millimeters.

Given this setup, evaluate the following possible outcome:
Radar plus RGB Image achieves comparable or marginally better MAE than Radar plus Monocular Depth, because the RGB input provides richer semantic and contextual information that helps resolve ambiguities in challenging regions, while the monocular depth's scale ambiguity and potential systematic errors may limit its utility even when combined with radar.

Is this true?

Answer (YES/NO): NO